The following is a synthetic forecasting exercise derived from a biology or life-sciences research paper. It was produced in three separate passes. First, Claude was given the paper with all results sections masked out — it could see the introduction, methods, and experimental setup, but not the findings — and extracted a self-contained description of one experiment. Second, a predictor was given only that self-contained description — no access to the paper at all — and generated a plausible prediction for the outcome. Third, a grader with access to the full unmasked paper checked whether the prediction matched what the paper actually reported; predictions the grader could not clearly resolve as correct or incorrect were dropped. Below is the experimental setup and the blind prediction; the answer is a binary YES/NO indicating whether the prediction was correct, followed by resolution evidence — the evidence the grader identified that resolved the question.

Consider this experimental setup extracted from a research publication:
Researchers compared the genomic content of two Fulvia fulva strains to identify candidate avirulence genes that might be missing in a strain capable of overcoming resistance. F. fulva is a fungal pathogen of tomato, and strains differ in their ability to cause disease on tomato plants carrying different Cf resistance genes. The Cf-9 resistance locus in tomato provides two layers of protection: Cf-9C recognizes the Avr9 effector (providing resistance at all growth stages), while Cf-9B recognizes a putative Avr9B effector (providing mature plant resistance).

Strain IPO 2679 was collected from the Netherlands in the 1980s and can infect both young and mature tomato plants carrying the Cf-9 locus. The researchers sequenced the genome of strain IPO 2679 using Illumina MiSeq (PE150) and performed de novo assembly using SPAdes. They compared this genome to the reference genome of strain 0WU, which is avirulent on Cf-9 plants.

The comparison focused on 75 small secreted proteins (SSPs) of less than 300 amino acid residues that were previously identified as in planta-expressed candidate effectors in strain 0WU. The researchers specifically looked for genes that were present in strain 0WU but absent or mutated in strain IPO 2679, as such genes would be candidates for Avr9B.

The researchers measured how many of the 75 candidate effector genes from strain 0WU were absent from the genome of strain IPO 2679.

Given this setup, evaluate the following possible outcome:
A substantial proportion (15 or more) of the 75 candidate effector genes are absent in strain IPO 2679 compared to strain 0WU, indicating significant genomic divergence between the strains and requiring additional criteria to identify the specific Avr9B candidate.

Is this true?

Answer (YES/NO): NO